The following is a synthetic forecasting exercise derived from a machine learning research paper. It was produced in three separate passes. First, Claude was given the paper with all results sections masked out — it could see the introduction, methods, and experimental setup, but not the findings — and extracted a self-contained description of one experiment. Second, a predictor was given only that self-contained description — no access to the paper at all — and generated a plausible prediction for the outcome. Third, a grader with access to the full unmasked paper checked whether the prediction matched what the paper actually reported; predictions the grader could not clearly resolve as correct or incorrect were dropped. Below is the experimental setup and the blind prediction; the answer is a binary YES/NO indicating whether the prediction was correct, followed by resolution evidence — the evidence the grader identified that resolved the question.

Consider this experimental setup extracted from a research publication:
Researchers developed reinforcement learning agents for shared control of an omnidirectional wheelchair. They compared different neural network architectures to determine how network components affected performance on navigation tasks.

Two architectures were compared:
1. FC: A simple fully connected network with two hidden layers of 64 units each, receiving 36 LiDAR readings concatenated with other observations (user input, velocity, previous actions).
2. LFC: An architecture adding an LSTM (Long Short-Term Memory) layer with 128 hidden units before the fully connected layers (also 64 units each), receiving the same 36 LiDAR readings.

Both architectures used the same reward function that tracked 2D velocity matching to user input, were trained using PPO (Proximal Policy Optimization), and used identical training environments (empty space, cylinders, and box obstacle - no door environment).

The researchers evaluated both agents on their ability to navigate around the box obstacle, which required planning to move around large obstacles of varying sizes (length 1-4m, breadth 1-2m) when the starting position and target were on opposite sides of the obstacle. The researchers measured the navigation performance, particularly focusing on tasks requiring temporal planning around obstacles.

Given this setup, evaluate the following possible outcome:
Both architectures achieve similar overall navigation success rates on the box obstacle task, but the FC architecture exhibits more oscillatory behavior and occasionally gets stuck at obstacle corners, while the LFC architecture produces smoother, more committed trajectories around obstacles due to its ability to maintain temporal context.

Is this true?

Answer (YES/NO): NO